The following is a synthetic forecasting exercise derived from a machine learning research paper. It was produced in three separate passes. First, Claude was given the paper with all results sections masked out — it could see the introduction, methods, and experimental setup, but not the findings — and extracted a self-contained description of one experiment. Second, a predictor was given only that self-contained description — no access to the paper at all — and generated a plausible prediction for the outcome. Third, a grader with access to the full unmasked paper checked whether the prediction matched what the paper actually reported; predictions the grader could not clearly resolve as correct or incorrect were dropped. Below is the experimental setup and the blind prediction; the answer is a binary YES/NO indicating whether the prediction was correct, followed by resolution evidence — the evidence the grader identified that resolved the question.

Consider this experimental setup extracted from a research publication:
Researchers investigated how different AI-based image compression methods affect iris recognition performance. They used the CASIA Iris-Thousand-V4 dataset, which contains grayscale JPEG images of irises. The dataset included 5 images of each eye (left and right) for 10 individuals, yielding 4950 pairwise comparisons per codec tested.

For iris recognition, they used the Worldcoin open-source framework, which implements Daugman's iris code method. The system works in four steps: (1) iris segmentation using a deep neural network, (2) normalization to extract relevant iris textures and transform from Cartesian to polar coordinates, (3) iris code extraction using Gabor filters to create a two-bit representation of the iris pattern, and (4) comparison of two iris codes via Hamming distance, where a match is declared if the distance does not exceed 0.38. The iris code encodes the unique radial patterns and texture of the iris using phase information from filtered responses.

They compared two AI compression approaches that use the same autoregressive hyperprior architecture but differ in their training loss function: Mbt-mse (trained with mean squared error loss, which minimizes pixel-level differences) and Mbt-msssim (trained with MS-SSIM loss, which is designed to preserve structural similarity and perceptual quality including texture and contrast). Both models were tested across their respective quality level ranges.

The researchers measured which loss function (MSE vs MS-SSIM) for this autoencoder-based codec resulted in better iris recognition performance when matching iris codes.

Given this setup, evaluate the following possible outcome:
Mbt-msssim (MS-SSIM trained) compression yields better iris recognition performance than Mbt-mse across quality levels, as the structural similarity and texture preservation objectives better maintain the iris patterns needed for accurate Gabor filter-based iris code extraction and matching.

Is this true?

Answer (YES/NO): YES